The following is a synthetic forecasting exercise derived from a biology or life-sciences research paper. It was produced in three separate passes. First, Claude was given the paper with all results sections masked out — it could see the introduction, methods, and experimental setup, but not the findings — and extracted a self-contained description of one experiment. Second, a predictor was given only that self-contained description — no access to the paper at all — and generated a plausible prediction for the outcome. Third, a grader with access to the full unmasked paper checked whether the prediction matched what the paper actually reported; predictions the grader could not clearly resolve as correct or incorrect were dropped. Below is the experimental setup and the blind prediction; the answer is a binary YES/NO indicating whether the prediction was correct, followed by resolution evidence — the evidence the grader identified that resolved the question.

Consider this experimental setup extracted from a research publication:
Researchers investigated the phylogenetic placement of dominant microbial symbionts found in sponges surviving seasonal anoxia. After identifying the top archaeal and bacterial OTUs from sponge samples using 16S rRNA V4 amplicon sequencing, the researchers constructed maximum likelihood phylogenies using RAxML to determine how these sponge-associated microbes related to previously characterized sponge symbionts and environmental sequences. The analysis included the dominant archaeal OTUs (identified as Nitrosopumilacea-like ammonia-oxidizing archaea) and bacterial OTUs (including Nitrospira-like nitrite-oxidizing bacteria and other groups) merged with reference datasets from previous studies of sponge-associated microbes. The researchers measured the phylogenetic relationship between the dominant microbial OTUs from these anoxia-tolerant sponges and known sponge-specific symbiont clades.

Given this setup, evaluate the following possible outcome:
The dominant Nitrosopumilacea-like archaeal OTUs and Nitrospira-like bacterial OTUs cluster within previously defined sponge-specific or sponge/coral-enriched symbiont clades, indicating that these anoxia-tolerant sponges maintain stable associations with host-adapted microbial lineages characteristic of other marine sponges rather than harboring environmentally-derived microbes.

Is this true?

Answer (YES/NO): NO